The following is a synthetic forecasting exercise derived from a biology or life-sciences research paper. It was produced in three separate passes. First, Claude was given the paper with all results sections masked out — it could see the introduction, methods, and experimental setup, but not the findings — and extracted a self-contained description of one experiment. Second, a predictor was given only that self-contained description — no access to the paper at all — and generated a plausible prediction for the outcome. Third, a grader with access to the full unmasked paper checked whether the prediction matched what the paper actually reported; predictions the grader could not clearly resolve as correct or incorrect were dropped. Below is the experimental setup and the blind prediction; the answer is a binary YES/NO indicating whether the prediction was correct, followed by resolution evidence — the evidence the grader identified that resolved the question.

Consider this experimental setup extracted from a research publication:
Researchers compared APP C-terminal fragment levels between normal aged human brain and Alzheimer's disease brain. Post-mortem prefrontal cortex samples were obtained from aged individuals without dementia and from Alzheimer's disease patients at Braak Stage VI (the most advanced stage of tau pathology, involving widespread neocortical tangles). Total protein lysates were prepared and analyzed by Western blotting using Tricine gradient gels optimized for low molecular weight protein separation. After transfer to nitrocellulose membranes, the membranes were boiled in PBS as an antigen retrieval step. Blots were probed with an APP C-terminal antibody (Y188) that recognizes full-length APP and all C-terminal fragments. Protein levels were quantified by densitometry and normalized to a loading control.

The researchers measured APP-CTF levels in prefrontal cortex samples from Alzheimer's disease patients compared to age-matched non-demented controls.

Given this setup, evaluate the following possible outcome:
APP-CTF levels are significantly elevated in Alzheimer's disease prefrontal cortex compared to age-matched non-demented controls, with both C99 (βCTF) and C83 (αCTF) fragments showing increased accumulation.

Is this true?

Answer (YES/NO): NO